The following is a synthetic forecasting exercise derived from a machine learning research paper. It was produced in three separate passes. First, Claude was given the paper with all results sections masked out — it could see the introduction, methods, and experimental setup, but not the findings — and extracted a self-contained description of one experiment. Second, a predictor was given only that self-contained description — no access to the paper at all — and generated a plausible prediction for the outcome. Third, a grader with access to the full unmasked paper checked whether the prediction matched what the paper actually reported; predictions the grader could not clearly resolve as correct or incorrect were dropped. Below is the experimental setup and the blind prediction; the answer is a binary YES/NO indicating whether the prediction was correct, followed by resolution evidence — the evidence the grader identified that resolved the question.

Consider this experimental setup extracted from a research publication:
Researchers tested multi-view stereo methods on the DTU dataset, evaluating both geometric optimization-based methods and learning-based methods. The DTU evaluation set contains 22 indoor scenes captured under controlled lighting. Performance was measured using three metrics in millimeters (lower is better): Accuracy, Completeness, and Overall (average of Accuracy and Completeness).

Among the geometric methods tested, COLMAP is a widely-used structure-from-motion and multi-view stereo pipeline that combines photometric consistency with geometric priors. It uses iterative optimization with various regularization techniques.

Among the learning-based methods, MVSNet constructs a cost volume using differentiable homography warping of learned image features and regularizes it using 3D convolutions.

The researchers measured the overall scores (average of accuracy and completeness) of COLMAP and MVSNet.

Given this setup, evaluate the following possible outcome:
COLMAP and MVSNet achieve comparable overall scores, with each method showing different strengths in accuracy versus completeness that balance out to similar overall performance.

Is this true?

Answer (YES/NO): NO